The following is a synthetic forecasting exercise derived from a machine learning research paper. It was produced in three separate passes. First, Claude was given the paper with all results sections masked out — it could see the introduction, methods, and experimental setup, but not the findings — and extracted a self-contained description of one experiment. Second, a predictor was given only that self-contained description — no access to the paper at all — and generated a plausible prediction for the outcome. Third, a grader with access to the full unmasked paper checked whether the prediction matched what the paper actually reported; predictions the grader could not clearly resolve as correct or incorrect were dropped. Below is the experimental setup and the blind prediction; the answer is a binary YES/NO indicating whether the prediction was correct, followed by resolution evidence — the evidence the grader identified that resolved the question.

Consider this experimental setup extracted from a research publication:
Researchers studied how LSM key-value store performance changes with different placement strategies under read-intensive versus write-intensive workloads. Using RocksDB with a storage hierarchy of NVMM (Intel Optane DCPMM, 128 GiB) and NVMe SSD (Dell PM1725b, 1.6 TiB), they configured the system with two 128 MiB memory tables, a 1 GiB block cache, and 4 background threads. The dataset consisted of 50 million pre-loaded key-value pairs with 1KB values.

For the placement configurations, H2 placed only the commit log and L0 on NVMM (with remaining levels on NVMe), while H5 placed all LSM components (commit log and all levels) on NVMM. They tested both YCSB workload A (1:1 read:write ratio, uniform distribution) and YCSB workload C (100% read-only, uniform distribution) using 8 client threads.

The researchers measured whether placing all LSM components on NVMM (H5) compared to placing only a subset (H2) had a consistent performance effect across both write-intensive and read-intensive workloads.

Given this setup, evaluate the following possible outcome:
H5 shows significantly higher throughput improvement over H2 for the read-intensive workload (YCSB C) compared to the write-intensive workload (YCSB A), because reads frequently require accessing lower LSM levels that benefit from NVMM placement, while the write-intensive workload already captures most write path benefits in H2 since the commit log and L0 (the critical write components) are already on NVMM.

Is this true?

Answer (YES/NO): YES